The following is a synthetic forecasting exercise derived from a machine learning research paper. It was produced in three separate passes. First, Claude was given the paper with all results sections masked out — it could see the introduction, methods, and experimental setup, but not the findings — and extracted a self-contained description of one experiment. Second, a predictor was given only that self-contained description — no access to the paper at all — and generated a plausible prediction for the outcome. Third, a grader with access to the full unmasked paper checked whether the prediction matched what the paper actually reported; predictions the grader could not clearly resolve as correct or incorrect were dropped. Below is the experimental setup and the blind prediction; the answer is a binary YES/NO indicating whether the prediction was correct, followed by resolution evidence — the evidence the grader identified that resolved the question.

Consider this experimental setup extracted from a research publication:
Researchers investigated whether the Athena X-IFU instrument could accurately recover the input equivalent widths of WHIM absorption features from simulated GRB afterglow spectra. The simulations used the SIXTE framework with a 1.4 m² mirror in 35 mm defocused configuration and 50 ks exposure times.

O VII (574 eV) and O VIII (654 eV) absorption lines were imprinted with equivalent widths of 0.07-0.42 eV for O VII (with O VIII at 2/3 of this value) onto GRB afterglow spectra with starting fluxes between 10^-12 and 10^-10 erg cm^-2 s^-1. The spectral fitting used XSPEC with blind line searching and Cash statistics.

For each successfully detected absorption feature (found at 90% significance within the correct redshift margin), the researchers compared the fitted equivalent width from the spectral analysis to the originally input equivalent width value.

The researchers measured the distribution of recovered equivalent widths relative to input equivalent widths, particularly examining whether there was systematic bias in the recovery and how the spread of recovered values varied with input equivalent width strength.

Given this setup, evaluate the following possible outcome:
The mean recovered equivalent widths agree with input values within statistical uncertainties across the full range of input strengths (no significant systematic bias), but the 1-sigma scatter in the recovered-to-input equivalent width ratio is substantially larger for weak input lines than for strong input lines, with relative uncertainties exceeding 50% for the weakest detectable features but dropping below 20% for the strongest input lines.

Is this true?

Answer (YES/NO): NO